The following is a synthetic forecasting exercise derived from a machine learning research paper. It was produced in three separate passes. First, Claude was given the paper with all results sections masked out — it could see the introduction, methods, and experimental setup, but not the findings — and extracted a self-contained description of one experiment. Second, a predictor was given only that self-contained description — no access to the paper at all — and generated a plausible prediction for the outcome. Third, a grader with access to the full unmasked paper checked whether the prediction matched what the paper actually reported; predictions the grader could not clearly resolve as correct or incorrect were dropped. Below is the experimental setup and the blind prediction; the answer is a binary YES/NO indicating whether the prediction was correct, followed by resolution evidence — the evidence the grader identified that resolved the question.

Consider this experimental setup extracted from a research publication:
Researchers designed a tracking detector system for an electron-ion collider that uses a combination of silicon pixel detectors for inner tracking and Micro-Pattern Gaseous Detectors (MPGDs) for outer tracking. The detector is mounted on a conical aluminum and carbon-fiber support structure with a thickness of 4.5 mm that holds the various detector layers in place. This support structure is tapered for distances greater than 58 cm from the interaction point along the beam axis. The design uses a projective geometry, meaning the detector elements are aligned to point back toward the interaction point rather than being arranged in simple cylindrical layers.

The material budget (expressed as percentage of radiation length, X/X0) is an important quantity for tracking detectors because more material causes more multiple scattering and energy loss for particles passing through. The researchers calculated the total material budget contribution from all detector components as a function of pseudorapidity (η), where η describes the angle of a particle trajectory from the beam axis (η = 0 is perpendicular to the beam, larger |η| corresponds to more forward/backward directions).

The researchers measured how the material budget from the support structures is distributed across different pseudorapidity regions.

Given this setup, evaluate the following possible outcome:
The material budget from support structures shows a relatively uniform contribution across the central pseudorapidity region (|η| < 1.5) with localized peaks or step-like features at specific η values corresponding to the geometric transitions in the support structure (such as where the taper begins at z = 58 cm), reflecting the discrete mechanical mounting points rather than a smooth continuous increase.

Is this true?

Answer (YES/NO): NO